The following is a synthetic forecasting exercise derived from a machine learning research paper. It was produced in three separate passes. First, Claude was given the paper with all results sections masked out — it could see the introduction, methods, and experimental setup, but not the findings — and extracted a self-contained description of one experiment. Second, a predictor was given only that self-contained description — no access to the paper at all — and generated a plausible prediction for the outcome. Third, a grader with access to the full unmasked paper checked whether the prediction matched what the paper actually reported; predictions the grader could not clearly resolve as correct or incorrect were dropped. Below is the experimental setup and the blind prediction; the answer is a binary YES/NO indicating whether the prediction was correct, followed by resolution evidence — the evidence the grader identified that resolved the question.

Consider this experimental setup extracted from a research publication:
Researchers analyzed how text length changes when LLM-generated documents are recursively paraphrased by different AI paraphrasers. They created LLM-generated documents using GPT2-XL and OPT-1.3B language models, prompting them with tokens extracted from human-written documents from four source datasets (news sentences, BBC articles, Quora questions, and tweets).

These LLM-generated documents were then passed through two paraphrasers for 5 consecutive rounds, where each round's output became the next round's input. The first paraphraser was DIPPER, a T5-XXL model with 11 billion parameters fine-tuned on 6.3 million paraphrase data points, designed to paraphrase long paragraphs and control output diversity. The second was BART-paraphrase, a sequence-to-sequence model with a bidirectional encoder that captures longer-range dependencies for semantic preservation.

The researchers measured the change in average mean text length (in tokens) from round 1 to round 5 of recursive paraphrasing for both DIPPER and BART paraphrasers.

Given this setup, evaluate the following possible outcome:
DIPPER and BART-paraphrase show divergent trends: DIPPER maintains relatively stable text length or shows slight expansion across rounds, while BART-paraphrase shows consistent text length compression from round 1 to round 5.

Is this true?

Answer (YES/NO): NO